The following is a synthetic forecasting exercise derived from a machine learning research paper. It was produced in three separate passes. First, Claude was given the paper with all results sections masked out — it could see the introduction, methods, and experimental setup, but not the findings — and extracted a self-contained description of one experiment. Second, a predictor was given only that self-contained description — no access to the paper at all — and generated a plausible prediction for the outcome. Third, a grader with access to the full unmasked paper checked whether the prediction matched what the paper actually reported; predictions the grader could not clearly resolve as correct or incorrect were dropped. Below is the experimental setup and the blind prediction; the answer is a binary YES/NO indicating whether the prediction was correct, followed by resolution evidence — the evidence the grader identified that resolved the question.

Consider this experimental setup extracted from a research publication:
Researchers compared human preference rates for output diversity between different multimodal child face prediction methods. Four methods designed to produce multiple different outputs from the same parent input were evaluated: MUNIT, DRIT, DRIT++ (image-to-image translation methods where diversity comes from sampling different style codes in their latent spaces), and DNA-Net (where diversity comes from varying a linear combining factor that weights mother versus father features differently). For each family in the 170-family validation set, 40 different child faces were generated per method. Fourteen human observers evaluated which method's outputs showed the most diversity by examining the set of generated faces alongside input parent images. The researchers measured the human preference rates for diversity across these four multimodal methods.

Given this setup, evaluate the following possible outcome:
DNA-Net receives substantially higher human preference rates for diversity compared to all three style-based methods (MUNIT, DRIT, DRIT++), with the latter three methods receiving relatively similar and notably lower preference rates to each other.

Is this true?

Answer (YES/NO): NO